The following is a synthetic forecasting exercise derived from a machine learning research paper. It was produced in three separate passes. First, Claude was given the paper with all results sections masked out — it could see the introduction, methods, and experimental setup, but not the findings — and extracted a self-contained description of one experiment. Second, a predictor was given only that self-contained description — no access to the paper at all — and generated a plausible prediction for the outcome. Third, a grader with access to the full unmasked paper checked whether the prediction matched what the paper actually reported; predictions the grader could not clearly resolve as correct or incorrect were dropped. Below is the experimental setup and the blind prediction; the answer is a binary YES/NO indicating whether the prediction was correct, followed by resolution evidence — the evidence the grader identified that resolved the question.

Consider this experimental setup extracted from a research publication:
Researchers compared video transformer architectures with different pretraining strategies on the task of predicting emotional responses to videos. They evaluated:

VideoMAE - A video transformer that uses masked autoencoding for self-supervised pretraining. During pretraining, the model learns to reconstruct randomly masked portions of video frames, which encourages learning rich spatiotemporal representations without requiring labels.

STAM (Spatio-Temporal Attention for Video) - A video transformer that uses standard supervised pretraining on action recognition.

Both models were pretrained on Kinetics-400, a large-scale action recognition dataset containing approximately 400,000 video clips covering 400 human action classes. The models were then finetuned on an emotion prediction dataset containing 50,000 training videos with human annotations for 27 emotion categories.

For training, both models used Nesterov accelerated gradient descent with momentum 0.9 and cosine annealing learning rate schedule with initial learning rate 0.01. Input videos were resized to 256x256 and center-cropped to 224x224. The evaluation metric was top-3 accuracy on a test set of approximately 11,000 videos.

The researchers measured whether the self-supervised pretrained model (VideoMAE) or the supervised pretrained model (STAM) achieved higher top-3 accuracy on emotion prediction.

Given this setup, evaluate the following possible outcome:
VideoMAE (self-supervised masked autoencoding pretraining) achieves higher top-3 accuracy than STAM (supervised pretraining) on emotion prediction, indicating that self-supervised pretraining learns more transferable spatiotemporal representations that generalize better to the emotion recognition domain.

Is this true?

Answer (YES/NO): YES